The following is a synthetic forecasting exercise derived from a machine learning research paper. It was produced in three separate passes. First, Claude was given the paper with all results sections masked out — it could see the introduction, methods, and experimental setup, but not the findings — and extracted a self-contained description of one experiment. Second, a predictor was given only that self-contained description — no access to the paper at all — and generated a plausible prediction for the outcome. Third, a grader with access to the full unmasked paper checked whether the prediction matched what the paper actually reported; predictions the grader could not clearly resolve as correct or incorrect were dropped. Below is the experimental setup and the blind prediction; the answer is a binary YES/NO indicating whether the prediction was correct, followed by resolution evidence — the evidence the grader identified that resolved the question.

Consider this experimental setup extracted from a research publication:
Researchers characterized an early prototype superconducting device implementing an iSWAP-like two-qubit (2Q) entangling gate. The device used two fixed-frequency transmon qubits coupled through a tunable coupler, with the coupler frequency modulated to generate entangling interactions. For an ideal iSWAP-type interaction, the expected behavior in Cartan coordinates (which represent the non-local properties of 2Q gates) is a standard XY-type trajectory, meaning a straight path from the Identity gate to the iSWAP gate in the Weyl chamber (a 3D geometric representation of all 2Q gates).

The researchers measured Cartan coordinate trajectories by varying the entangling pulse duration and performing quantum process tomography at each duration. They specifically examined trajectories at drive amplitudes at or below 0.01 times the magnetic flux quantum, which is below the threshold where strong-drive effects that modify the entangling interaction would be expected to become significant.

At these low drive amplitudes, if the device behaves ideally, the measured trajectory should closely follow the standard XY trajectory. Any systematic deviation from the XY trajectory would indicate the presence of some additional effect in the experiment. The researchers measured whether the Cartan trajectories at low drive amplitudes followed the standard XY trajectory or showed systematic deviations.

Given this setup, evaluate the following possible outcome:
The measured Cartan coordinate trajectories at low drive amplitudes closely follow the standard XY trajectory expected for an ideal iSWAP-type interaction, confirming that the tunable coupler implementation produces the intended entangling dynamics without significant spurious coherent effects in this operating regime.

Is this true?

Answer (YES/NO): NO